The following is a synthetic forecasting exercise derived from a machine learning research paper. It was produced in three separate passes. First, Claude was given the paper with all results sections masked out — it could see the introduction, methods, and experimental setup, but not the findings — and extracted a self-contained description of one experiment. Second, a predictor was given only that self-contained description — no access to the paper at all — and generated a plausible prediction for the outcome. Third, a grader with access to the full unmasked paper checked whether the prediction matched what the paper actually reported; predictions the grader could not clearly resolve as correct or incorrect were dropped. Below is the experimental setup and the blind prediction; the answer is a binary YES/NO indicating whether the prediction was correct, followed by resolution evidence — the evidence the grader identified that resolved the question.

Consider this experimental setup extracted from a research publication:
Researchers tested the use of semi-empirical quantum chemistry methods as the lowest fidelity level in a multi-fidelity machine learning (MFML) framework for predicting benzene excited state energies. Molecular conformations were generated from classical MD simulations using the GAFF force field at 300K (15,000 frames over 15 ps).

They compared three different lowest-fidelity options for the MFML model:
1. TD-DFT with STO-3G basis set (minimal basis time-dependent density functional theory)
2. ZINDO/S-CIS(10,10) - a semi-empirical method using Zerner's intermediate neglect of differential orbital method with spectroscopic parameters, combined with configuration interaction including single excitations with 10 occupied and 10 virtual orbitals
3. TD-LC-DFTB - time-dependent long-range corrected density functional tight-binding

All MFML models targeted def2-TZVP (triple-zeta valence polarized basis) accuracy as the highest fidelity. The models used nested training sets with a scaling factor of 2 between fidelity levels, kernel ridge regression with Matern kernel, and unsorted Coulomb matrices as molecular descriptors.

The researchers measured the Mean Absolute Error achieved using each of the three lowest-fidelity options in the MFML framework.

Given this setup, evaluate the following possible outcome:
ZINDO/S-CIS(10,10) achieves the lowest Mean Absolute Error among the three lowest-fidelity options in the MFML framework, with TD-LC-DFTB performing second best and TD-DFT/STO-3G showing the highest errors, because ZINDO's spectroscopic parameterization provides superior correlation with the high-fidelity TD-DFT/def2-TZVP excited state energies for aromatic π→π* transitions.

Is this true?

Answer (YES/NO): YES